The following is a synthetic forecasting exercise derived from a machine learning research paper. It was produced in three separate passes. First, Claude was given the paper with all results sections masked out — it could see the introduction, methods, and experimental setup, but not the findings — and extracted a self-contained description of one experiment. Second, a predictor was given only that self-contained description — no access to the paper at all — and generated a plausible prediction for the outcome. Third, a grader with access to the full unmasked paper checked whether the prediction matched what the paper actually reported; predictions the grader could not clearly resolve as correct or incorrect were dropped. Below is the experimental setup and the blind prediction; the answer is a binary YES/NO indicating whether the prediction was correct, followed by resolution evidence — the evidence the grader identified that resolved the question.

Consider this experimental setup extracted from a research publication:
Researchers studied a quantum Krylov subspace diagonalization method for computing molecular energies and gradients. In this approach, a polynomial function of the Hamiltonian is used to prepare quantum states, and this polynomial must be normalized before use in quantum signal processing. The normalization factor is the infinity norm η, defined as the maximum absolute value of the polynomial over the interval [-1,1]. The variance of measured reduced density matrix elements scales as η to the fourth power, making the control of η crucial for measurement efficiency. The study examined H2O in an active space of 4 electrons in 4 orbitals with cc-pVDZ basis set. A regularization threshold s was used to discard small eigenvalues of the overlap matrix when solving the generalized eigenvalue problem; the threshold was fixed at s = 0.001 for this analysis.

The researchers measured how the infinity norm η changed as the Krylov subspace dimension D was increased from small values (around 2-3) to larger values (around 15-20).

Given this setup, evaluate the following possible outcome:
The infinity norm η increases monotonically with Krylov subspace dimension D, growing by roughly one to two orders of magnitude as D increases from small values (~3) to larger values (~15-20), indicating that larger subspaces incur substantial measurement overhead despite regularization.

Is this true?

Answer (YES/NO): NO